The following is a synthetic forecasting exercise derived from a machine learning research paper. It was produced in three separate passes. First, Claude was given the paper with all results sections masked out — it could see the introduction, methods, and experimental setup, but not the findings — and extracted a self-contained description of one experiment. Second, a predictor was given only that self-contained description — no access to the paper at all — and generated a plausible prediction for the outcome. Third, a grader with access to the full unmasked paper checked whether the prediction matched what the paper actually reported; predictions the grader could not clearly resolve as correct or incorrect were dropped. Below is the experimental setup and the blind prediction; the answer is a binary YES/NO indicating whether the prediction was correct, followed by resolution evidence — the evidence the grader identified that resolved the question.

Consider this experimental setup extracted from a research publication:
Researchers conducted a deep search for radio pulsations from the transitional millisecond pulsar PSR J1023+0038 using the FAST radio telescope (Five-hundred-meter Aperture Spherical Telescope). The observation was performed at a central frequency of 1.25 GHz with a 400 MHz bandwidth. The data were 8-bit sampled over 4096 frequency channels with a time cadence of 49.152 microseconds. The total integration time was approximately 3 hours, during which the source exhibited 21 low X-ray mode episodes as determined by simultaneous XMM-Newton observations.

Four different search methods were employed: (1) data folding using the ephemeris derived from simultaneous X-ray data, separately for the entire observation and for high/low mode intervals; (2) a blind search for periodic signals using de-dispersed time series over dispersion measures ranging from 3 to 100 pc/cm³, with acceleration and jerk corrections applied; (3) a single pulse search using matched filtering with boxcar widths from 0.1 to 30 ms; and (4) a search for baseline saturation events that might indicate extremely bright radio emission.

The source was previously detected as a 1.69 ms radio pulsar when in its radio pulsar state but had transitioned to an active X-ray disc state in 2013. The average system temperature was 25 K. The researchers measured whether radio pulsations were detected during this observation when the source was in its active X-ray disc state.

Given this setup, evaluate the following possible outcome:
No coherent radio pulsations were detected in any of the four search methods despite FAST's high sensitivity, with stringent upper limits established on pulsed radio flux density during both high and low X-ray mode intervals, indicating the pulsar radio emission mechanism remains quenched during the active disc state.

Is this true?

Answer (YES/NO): YES